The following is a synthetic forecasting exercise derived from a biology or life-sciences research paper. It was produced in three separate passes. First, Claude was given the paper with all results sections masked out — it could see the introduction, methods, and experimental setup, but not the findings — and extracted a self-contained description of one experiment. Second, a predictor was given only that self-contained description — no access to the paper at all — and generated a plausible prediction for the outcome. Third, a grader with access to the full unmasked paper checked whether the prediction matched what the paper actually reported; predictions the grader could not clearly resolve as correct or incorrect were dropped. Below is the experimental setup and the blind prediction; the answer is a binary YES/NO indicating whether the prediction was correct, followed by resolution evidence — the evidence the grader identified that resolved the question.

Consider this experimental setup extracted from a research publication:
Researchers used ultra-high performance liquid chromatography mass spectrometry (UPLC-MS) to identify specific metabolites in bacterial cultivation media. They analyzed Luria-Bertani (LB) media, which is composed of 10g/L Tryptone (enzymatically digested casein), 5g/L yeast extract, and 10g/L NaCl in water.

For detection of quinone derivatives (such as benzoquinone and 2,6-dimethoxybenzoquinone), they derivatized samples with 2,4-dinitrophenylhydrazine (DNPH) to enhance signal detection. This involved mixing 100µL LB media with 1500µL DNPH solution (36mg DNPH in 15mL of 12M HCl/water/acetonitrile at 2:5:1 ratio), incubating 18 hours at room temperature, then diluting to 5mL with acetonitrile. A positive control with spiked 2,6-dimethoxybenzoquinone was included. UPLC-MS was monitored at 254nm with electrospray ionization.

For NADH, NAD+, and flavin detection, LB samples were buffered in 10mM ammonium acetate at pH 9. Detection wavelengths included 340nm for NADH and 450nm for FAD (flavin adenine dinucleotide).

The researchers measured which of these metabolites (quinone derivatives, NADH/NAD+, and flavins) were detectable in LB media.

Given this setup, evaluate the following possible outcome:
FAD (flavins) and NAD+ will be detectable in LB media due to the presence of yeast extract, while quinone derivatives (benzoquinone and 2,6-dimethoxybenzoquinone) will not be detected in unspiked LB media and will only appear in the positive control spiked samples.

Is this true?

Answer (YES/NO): NO